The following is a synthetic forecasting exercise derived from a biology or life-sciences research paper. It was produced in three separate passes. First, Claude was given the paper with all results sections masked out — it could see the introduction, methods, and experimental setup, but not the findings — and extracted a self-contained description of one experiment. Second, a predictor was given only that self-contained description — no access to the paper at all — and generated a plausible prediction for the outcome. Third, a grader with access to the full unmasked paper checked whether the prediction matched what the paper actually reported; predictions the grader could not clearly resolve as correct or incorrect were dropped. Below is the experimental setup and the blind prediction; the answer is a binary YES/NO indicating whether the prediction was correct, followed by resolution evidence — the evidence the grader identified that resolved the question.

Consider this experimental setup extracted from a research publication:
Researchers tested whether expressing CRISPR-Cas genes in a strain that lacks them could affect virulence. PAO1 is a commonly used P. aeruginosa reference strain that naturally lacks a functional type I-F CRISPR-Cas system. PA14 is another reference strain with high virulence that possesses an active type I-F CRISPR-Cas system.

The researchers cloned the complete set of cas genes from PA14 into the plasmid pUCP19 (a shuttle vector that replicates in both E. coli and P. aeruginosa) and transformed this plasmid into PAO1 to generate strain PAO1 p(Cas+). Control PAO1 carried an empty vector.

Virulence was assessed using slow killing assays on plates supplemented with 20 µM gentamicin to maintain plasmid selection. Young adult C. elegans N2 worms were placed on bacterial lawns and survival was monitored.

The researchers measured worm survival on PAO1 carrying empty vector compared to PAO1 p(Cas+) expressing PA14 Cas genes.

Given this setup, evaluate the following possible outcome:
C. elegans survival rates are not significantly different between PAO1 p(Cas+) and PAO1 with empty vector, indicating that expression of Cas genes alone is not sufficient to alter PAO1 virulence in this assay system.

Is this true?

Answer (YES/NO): YES